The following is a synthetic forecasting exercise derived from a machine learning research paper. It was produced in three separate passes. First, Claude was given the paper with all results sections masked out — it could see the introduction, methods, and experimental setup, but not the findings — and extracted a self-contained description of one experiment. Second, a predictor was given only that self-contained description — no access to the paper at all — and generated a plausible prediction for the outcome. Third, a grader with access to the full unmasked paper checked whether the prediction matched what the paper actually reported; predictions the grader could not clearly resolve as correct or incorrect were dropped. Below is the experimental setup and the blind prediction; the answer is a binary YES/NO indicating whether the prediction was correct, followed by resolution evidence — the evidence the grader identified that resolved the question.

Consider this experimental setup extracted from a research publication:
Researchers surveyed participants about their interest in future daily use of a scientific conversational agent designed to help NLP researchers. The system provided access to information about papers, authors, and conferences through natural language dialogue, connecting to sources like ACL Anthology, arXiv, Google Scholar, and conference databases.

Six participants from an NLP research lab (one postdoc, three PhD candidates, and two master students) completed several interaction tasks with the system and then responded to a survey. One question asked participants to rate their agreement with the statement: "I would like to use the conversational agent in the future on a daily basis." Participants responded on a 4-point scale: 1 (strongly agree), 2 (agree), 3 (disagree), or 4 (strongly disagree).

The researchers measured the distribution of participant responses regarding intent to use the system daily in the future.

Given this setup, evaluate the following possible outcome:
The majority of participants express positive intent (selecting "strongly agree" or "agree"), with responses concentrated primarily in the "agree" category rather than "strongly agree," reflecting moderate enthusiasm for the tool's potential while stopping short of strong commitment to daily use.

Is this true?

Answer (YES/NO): YES